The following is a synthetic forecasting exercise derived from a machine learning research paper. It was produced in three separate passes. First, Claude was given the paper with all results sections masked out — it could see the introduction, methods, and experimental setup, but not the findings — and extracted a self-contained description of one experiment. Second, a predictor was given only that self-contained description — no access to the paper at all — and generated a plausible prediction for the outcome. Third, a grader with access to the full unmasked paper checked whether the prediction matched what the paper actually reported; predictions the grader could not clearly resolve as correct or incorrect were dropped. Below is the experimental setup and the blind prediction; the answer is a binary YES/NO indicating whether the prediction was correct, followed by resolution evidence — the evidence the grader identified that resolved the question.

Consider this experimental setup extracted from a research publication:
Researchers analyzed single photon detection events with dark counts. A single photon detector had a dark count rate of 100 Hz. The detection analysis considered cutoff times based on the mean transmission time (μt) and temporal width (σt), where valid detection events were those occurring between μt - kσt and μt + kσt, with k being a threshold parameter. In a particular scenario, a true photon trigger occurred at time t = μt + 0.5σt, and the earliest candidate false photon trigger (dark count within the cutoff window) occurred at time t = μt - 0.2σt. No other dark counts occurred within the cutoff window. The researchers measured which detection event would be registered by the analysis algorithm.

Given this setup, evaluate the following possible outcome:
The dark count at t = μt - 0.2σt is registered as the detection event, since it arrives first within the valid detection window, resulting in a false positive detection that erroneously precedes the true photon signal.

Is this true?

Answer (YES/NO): YES